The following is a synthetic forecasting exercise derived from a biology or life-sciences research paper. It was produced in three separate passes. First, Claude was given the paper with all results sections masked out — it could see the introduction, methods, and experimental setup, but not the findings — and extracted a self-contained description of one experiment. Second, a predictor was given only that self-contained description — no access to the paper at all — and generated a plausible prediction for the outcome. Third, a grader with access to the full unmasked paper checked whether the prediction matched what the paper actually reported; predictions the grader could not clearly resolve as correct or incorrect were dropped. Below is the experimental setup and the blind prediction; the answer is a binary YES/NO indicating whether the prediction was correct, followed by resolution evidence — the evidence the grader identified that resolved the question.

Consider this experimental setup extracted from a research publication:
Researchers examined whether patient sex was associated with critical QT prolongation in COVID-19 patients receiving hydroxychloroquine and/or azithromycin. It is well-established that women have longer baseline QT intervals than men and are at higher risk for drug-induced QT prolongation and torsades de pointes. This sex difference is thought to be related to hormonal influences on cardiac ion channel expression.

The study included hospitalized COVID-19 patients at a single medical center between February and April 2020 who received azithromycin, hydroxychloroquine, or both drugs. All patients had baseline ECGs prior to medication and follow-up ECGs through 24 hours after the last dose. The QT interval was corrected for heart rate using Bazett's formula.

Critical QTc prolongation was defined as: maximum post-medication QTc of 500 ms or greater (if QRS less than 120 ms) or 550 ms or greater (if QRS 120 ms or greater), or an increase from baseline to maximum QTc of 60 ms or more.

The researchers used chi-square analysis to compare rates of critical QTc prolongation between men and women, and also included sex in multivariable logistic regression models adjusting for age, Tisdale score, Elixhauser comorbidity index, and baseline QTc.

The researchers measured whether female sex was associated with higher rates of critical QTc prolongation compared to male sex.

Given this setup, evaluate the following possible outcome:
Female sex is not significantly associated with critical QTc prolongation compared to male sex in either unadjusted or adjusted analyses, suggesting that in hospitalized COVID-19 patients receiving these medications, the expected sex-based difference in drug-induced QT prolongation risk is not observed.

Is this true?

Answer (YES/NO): YES